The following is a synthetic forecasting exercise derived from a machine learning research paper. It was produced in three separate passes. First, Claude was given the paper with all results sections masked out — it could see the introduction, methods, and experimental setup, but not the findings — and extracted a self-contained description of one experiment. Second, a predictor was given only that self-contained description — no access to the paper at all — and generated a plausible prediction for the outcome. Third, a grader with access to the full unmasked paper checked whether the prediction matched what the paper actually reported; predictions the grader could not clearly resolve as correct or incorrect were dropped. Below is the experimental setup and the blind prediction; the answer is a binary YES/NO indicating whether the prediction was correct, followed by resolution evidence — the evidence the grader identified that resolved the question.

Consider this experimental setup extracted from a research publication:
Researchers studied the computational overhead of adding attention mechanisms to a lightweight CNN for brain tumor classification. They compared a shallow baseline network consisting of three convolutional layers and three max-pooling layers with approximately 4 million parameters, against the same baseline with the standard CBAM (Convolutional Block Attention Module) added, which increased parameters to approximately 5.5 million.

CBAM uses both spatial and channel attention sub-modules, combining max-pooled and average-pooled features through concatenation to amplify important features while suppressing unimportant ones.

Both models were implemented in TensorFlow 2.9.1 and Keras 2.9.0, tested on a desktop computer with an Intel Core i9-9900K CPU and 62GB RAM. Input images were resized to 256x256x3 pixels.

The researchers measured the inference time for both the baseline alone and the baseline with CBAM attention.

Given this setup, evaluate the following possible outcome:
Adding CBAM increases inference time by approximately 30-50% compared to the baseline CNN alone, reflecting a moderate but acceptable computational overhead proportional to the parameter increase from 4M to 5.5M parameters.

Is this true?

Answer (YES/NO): NO